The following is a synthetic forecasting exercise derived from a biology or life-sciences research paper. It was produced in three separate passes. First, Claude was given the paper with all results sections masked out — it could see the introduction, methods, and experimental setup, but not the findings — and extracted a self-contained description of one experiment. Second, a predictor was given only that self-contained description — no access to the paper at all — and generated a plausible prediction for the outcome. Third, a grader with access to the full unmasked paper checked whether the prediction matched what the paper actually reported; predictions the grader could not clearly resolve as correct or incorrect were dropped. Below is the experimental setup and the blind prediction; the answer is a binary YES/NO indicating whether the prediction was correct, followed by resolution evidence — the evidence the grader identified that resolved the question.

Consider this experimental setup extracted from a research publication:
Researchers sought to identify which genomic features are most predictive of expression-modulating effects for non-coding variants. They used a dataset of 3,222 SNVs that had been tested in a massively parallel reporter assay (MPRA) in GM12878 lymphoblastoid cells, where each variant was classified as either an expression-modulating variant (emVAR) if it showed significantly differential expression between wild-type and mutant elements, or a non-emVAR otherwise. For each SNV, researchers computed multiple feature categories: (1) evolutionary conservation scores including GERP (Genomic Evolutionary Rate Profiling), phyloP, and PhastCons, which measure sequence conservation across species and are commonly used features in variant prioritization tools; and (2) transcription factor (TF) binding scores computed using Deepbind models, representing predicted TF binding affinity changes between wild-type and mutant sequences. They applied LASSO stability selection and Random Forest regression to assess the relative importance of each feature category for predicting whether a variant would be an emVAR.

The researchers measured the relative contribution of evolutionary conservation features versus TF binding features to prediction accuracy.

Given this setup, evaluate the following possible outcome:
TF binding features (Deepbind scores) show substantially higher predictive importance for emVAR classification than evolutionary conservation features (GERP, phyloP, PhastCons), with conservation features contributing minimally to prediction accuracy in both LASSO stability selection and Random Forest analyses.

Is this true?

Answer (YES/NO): YES